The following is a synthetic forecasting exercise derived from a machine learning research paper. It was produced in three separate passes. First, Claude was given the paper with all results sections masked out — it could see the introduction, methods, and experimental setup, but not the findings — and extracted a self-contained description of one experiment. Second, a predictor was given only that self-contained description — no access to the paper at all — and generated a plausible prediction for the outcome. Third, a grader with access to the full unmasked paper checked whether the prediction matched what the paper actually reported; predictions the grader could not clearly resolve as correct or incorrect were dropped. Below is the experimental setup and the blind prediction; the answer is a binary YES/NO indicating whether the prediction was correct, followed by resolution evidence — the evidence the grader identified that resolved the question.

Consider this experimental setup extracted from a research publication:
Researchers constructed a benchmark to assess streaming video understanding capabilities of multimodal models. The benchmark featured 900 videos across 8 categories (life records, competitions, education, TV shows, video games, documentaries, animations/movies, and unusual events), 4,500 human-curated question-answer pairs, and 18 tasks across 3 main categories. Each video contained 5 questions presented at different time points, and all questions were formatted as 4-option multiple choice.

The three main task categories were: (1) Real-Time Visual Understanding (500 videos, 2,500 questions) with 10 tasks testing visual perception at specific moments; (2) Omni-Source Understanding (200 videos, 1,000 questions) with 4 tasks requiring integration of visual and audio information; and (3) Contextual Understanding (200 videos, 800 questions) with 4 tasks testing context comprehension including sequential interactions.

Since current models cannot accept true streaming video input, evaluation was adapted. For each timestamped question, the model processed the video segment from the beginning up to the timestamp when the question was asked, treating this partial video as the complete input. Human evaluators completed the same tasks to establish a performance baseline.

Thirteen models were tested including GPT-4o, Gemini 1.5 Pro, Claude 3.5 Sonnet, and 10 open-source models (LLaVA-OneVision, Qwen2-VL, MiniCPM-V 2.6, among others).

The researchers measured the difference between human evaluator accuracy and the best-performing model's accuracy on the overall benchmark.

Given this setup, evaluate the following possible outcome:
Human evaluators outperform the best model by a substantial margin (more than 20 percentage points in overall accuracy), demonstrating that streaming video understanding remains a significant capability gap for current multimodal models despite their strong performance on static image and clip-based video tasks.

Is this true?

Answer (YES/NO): YES